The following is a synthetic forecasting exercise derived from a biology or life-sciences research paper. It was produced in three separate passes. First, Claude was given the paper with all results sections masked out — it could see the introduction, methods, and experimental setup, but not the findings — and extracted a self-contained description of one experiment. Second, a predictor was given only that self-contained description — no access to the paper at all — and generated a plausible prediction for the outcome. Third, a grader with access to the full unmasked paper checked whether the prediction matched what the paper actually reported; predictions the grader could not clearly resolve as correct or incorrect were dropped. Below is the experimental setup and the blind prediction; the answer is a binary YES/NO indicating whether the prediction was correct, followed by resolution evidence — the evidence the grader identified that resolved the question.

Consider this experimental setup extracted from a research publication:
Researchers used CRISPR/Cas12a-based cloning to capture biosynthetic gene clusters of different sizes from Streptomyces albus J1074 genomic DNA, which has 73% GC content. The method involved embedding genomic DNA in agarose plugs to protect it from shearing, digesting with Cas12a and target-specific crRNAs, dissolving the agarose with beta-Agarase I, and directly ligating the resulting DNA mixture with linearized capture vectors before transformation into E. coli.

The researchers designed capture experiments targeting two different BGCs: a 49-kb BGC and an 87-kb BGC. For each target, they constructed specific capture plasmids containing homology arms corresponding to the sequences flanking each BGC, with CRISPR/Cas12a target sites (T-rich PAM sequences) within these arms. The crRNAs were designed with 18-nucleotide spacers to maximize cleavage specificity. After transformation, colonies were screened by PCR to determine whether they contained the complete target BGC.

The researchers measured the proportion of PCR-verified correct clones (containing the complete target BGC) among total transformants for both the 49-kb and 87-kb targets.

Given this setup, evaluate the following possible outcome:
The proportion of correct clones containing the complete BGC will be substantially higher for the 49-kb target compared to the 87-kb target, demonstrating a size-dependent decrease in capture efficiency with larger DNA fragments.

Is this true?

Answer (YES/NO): NO